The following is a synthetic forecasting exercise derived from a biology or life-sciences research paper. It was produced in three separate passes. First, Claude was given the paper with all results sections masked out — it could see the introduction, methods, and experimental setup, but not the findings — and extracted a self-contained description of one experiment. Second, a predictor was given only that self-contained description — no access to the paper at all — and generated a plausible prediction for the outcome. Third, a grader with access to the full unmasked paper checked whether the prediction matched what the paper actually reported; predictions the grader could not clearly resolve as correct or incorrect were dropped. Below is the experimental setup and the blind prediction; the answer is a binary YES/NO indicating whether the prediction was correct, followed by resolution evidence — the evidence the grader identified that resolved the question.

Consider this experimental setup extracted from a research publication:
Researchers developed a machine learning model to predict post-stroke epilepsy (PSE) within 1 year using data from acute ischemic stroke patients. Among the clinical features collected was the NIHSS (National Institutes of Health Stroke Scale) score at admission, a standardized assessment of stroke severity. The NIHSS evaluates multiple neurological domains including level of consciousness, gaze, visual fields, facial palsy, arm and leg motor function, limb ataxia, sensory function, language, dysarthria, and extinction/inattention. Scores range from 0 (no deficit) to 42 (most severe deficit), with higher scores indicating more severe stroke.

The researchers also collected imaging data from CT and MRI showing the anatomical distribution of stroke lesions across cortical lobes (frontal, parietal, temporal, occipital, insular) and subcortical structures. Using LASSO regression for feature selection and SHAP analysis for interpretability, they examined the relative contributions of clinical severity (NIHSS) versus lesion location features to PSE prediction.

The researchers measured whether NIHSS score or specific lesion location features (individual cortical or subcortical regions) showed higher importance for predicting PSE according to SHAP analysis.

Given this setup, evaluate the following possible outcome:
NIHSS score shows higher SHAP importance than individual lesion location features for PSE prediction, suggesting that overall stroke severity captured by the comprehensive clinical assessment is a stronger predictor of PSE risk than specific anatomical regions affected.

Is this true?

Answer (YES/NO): YES